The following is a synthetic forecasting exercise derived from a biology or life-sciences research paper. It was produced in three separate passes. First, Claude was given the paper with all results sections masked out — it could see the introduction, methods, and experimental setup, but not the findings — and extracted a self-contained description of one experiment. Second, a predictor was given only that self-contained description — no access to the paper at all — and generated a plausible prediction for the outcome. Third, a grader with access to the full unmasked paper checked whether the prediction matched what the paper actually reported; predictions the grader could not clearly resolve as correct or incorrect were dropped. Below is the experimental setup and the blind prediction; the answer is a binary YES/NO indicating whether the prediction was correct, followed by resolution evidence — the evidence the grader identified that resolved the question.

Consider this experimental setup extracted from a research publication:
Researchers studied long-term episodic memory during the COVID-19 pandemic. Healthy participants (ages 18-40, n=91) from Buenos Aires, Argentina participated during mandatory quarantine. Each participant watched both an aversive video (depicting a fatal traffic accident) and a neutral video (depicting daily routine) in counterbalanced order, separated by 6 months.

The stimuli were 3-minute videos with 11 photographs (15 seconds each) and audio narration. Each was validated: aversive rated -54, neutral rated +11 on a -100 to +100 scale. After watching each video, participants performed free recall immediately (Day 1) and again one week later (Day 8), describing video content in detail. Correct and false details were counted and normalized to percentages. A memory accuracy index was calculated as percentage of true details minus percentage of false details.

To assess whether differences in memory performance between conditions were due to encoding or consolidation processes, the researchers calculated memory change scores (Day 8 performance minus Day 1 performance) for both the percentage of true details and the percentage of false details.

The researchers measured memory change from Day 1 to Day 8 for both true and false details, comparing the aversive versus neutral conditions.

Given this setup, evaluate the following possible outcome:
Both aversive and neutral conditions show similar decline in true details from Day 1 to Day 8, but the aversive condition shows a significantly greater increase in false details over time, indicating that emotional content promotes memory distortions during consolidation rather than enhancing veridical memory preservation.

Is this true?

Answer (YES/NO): NO